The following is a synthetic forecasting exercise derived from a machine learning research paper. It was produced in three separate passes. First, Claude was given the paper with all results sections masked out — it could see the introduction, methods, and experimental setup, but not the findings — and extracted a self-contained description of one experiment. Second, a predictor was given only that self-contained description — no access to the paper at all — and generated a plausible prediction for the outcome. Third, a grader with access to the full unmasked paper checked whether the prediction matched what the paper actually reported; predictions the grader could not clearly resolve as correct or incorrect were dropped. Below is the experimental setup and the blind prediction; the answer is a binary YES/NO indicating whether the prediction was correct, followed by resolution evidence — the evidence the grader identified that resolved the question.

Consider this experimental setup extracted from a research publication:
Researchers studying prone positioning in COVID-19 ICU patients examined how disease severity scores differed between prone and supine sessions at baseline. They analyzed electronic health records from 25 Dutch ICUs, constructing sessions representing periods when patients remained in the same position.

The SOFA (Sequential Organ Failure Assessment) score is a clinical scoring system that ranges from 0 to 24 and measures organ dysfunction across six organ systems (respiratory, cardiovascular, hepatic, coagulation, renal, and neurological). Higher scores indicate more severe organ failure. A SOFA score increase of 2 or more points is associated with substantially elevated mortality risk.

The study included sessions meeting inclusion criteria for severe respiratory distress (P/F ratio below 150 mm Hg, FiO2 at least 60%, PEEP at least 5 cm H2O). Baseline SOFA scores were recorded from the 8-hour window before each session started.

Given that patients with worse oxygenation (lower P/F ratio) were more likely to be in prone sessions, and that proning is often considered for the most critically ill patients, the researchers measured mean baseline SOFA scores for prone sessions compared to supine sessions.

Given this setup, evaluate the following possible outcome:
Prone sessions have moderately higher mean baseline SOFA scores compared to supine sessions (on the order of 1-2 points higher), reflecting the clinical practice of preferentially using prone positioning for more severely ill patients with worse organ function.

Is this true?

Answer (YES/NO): NO